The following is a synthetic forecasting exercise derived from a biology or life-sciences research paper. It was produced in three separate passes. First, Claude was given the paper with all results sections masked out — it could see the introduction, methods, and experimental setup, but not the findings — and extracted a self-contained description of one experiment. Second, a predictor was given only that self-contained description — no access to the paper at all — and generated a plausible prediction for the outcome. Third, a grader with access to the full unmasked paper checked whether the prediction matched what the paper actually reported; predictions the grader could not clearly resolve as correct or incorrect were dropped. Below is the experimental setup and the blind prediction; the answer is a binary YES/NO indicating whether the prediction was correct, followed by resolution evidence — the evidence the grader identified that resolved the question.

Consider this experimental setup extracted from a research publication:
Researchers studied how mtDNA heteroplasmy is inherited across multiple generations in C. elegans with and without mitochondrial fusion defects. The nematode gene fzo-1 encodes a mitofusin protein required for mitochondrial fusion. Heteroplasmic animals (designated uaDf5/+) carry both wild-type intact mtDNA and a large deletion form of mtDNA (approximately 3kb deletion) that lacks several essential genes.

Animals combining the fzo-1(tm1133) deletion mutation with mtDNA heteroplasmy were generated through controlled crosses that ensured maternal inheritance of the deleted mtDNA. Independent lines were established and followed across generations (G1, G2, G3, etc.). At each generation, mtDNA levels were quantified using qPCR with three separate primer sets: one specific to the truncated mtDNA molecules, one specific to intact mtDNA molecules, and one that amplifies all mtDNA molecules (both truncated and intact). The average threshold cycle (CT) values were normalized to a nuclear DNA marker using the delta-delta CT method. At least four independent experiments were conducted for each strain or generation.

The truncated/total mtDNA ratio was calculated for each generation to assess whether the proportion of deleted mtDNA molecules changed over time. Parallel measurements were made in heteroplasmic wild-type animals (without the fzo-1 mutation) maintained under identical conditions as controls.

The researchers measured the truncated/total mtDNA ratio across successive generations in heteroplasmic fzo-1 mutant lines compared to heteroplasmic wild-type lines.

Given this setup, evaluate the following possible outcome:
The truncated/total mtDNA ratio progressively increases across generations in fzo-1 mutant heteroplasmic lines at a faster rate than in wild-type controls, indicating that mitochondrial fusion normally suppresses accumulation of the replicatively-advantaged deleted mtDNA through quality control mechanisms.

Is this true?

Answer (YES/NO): NO